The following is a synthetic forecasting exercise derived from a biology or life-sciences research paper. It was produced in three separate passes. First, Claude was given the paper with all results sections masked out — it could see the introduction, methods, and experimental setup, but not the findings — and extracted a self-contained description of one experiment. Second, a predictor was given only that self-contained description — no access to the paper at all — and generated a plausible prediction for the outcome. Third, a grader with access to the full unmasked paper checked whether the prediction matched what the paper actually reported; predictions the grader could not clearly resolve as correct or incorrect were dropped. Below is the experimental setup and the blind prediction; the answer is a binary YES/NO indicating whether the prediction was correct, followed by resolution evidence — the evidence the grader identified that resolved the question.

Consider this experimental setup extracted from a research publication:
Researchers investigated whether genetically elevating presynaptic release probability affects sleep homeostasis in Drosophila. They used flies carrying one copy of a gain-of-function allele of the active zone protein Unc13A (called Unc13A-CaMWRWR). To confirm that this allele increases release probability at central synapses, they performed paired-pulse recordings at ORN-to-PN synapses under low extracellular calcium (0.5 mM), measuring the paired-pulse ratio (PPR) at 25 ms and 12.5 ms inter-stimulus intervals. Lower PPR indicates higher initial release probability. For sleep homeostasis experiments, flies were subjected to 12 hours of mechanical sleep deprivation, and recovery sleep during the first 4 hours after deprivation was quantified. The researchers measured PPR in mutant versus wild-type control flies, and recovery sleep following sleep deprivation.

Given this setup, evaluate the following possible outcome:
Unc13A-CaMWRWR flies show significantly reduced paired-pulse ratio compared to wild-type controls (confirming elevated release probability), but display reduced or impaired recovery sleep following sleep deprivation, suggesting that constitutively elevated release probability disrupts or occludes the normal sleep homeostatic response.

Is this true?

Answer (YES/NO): YES